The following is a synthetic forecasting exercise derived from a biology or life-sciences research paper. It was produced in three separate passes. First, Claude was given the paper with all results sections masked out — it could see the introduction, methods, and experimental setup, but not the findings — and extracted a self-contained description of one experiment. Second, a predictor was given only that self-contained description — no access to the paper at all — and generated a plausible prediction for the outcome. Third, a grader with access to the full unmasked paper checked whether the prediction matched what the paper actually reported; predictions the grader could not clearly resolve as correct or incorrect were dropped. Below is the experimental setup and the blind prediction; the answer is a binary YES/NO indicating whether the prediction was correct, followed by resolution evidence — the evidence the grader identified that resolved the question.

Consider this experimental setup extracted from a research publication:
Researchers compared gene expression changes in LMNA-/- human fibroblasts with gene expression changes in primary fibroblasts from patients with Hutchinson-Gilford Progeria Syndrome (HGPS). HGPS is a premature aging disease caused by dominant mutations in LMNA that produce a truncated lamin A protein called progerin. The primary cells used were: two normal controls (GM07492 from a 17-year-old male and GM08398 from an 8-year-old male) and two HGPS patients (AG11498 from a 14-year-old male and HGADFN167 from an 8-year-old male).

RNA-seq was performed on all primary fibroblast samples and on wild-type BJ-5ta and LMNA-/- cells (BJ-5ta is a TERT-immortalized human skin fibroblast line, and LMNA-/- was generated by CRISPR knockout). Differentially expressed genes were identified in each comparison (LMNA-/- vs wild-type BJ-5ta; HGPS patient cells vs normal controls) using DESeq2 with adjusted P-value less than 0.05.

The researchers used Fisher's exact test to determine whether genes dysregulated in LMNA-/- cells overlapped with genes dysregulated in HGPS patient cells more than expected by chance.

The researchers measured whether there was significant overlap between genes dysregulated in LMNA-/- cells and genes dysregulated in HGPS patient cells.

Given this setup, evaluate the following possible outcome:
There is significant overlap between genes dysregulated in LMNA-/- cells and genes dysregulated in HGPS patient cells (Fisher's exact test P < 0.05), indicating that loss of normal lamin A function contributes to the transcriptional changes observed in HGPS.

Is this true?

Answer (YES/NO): YES